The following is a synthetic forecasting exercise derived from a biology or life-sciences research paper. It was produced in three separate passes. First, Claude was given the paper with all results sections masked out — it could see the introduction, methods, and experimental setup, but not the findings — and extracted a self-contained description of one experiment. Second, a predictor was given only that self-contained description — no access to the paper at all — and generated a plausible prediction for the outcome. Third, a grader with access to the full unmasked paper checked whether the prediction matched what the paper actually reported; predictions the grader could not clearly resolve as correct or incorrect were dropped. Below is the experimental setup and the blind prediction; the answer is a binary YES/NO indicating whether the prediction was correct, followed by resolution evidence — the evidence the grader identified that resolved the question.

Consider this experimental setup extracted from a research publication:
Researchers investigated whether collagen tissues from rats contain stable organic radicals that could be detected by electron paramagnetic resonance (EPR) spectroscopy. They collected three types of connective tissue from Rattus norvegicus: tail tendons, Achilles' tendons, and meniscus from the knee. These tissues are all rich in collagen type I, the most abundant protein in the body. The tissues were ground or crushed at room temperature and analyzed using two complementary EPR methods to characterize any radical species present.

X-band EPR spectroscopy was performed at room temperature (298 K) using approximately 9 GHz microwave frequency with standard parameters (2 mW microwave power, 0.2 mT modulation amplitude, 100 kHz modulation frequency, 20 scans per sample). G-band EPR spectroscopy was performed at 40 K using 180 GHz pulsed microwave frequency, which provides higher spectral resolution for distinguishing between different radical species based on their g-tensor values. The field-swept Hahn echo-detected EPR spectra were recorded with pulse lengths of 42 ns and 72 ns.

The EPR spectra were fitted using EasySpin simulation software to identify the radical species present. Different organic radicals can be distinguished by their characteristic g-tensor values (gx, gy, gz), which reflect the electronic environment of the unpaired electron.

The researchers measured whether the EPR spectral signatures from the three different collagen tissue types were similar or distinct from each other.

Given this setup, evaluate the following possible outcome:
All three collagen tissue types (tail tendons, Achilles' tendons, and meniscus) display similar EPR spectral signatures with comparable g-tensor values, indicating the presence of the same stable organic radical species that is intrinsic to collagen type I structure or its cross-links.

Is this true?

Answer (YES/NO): YES